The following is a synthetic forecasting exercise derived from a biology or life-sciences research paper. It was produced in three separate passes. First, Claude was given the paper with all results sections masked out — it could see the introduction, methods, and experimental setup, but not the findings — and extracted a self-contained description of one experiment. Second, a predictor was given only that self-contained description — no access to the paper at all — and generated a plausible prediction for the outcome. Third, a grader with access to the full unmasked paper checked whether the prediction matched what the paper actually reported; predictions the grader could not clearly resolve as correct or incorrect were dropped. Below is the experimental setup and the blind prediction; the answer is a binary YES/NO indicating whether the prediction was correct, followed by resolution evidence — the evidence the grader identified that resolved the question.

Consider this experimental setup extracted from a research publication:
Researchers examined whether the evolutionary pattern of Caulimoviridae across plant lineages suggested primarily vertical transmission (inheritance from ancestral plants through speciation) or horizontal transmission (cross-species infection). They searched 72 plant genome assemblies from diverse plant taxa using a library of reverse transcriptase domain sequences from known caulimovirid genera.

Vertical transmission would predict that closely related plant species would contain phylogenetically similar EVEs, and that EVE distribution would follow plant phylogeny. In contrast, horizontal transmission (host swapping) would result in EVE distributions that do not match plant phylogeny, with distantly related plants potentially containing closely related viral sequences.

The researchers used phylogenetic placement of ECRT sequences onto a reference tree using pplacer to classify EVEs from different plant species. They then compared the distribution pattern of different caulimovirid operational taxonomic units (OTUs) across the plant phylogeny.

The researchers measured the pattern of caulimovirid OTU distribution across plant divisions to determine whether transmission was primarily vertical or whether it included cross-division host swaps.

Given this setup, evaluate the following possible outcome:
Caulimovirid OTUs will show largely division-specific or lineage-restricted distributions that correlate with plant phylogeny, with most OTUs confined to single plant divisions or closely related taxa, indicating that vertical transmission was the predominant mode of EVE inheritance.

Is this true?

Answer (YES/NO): NO